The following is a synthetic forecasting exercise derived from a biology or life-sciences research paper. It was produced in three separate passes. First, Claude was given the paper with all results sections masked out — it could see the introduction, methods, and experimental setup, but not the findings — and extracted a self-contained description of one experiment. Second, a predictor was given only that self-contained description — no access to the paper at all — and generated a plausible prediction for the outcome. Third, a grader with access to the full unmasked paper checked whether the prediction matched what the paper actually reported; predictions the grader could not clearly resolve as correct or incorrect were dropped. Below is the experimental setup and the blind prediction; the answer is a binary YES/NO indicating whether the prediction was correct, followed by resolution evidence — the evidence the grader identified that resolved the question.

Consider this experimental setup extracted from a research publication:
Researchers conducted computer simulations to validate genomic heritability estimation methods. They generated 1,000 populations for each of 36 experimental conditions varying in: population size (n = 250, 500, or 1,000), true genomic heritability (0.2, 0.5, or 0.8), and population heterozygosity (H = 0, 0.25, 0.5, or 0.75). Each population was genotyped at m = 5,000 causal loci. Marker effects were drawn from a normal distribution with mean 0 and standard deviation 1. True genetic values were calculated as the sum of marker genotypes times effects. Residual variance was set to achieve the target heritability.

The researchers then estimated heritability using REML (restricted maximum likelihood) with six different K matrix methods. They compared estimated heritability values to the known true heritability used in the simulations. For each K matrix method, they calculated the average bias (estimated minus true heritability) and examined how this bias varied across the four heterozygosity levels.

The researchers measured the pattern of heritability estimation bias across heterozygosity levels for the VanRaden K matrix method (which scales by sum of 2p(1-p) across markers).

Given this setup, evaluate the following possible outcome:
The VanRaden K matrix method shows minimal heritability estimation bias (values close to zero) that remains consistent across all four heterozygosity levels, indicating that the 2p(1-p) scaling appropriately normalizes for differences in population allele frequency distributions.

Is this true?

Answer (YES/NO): NO